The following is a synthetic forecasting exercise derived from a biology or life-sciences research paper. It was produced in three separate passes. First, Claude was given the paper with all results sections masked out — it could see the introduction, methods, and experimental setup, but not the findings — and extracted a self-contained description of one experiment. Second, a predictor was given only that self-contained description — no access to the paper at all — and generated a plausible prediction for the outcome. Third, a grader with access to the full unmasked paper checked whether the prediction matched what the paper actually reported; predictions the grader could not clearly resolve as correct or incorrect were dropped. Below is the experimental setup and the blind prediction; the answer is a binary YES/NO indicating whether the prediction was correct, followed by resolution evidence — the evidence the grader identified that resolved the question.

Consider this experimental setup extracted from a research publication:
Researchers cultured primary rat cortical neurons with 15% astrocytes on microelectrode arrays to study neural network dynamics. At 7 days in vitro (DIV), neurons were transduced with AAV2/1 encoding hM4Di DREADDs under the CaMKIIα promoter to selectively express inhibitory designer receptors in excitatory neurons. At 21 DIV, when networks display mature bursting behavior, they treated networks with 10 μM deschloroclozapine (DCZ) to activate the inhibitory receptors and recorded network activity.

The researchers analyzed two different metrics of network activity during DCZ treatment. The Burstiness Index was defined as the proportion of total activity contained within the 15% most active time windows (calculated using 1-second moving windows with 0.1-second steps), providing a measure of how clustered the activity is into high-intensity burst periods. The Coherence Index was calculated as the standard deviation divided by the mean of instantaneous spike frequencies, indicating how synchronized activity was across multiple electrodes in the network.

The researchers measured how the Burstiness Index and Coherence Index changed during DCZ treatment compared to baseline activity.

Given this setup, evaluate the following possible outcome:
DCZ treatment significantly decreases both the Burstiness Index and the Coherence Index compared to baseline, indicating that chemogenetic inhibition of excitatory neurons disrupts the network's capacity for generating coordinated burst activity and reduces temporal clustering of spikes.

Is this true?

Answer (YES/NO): NO